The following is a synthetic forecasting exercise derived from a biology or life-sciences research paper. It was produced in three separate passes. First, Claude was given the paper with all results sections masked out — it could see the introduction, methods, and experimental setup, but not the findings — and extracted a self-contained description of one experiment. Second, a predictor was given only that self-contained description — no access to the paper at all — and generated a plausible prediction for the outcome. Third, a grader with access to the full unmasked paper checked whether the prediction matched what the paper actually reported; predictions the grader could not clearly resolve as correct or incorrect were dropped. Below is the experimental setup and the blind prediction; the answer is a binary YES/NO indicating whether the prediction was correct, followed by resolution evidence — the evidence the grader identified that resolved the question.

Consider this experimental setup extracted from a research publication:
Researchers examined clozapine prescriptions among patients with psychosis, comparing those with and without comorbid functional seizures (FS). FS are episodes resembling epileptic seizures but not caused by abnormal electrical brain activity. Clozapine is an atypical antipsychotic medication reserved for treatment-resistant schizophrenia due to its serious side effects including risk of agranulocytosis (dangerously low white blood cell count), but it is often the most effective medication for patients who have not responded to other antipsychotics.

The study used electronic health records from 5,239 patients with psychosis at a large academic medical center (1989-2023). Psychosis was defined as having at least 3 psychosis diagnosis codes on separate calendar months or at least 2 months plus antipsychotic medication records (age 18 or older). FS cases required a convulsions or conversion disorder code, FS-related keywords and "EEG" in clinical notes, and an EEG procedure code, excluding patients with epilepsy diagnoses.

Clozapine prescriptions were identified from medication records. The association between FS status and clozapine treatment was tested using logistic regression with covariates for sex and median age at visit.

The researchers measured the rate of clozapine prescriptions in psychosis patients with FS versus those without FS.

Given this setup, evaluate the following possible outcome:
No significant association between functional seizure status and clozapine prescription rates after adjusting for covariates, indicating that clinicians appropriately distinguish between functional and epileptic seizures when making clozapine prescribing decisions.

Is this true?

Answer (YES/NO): YES